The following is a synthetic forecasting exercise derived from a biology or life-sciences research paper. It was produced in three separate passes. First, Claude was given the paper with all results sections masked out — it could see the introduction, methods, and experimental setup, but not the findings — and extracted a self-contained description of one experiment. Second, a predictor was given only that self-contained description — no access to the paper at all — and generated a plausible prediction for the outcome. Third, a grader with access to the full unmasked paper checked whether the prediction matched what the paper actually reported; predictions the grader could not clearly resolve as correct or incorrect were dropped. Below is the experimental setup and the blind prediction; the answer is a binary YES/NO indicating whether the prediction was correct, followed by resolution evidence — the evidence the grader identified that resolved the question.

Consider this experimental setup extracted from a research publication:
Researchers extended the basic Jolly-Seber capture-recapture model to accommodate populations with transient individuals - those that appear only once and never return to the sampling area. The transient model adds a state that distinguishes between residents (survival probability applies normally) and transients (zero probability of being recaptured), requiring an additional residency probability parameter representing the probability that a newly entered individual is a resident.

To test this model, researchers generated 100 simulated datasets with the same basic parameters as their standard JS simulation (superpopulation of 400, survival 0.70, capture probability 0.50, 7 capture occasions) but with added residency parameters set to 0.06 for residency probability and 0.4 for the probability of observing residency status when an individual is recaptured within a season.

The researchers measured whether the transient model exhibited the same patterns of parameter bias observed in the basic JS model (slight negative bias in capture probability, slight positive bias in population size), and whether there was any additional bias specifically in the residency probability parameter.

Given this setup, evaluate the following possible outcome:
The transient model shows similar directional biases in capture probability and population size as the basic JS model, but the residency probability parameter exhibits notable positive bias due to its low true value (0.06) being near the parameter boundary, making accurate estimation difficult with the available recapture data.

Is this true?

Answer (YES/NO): YES